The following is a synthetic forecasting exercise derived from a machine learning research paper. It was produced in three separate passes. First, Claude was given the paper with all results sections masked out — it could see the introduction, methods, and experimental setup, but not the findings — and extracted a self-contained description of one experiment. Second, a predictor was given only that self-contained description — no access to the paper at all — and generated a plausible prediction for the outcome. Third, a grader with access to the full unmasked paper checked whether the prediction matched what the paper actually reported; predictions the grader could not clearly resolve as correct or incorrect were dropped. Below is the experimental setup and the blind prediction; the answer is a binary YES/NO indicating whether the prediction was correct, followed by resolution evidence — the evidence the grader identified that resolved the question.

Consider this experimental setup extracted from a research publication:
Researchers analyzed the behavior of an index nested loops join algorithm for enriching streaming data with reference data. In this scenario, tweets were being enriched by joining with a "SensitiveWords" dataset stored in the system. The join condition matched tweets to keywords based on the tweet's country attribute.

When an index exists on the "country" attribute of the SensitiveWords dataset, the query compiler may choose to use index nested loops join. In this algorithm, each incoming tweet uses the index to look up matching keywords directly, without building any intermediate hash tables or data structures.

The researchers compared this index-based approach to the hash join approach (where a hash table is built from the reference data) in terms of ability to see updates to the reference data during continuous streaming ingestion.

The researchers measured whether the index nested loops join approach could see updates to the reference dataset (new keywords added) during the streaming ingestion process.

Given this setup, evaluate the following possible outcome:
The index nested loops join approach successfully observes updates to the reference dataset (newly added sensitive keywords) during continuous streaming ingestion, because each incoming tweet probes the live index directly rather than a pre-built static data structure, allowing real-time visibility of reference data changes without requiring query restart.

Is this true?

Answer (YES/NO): YES